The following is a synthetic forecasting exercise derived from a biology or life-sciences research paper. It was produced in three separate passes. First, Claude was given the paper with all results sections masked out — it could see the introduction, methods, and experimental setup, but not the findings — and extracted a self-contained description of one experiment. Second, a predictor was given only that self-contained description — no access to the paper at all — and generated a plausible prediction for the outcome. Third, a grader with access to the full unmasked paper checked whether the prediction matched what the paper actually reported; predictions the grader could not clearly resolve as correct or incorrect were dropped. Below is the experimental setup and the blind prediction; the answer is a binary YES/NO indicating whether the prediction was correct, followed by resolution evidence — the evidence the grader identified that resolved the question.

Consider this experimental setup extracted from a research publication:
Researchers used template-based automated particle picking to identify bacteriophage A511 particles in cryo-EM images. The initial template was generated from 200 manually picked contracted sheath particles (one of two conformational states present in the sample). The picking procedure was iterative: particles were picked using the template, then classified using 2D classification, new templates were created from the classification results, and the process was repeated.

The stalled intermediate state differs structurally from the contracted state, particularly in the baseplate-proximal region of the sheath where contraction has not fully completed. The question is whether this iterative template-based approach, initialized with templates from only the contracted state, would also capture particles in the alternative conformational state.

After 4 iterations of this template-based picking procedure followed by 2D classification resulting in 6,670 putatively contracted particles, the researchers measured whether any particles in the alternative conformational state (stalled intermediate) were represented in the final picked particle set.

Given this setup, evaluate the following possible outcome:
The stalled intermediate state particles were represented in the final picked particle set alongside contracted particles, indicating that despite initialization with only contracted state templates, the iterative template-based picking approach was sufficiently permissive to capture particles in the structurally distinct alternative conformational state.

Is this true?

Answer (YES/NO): YES